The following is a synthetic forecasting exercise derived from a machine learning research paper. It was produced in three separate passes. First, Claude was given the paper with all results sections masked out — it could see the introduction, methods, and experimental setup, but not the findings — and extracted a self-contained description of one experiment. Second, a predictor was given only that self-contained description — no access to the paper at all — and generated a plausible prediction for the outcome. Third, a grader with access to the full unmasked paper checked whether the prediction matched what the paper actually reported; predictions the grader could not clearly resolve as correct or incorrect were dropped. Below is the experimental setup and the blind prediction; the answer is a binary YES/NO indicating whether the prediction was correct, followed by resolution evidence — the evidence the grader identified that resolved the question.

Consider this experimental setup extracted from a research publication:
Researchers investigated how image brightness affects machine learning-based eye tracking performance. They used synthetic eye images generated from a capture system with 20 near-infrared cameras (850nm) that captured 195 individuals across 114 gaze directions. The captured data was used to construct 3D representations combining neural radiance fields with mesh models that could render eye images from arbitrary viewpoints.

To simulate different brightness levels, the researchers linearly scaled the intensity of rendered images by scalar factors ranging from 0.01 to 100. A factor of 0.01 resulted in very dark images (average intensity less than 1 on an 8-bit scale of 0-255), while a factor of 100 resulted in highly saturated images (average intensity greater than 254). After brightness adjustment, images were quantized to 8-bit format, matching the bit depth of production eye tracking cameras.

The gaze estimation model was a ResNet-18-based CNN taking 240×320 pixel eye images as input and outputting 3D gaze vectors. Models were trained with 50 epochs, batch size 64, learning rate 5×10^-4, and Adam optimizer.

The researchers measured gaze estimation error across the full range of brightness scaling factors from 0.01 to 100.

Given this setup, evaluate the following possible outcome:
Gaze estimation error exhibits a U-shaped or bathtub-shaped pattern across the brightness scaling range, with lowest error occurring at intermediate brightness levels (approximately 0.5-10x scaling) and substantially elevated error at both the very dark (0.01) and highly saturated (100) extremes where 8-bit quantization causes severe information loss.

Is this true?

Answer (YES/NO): YES